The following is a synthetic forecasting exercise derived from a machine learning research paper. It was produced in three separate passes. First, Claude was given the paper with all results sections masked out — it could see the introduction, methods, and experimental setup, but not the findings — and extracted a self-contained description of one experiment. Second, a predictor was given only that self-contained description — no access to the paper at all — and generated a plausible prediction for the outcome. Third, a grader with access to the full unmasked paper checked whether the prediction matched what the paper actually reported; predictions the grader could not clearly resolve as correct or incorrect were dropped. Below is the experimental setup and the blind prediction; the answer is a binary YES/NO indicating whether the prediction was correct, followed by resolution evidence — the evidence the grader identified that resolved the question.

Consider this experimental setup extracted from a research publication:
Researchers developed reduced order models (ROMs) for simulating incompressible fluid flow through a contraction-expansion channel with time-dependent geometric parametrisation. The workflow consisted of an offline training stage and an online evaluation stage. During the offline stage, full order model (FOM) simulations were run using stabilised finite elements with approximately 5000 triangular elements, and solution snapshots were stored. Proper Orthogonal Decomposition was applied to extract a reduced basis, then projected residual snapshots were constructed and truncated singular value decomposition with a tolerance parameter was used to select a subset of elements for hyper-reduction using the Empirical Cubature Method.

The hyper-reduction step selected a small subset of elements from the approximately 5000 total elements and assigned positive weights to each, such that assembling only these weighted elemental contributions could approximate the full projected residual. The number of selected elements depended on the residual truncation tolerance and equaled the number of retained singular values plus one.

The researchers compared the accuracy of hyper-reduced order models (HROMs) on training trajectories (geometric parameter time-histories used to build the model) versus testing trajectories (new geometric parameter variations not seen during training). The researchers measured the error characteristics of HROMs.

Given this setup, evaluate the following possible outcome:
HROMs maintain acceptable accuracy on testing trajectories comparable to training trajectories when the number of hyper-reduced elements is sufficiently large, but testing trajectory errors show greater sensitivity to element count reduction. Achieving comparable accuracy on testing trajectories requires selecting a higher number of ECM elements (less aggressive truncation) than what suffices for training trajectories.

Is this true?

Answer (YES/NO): NO